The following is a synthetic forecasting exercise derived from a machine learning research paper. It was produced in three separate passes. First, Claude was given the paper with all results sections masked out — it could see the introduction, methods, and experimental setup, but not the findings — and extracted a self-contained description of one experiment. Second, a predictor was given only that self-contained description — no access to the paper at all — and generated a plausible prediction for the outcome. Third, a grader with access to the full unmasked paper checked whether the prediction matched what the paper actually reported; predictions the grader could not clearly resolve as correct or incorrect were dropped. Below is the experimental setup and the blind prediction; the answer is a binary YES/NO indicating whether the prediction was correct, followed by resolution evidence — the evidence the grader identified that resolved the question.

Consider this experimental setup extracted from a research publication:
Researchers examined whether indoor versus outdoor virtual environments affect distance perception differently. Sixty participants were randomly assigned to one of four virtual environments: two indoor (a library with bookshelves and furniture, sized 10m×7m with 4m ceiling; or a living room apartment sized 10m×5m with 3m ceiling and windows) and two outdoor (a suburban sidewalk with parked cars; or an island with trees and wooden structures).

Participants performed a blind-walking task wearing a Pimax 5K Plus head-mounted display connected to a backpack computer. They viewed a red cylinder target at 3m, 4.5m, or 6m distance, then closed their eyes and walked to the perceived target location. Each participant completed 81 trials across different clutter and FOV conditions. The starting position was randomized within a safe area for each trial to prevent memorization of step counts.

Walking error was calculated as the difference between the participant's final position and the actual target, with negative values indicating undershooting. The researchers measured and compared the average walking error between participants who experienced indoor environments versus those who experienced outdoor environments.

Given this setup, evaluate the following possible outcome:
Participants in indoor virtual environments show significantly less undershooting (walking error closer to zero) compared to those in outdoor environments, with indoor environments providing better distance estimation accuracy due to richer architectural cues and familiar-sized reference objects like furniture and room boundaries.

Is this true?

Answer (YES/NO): YES